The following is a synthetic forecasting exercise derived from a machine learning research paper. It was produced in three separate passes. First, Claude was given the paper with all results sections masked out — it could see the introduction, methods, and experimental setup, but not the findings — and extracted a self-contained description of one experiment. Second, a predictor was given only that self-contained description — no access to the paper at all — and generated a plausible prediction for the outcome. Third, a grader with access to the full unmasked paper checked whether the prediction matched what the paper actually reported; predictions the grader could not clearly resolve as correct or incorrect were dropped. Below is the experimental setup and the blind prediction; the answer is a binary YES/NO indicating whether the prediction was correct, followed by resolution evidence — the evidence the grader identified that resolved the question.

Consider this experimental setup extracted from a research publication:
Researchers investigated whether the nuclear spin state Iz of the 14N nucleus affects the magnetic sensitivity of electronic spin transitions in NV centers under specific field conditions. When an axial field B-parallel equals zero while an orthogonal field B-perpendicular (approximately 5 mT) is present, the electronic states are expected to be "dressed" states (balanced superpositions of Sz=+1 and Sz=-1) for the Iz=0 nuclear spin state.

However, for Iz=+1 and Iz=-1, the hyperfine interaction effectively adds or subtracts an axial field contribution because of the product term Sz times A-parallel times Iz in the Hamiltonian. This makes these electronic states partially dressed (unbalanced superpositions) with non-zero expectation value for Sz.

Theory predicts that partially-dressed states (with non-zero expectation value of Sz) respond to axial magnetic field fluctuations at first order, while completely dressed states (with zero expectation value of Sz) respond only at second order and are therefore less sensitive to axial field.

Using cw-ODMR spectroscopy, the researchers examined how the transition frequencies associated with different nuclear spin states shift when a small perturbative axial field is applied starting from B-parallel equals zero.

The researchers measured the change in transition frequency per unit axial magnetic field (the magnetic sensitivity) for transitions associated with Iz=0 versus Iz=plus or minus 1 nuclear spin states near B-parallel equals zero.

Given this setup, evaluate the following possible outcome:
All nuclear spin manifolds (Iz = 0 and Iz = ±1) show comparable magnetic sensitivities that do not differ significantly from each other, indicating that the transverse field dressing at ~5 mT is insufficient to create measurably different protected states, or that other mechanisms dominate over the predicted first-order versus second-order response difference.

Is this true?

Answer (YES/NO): NO